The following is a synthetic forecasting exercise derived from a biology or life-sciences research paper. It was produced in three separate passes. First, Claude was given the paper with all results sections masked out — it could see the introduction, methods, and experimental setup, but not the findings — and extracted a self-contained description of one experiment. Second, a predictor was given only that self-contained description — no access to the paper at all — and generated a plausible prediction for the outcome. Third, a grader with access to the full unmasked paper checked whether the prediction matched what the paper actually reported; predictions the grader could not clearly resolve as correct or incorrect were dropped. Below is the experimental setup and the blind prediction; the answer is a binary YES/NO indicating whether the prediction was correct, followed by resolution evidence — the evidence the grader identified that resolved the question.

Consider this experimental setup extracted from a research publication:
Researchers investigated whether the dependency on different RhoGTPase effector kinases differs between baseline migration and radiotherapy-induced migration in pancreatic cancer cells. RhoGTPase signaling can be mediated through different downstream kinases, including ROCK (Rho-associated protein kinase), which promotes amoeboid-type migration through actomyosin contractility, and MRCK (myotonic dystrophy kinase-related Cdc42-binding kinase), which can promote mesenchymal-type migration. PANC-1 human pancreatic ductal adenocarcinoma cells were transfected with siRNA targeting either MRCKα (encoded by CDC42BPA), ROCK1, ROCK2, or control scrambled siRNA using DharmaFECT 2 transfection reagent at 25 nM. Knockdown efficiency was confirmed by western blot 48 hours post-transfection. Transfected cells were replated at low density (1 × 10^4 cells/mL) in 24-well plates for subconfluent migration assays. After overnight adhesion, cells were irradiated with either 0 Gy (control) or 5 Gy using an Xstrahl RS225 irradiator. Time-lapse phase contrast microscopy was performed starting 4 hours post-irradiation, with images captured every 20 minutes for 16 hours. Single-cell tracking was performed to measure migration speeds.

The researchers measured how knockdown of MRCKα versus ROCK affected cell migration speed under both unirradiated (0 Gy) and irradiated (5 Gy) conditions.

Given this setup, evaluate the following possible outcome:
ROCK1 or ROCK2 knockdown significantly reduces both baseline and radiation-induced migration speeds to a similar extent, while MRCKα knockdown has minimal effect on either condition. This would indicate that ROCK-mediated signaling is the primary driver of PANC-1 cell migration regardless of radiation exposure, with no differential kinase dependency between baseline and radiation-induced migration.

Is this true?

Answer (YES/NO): NO